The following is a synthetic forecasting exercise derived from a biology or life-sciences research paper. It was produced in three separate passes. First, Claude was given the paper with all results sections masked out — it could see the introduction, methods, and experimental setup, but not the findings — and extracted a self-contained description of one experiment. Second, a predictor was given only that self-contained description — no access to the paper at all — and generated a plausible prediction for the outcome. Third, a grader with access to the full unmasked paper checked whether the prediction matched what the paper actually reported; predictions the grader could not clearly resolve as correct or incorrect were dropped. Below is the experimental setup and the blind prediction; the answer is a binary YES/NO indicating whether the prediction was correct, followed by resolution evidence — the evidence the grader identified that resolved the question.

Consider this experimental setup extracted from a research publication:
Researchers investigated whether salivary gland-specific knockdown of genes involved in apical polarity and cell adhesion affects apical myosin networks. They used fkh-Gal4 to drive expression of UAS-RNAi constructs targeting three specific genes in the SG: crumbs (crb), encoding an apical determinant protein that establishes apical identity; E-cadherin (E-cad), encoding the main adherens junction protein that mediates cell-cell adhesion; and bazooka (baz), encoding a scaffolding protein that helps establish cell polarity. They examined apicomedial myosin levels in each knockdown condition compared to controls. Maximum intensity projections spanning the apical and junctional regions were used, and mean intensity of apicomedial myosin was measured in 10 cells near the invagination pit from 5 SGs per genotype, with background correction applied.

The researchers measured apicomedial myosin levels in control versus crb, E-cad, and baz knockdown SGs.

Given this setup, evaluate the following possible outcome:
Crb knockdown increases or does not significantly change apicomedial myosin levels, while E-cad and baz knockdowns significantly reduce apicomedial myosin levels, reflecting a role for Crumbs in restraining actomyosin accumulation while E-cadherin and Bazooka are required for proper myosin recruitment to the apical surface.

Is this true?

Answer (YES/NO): NO